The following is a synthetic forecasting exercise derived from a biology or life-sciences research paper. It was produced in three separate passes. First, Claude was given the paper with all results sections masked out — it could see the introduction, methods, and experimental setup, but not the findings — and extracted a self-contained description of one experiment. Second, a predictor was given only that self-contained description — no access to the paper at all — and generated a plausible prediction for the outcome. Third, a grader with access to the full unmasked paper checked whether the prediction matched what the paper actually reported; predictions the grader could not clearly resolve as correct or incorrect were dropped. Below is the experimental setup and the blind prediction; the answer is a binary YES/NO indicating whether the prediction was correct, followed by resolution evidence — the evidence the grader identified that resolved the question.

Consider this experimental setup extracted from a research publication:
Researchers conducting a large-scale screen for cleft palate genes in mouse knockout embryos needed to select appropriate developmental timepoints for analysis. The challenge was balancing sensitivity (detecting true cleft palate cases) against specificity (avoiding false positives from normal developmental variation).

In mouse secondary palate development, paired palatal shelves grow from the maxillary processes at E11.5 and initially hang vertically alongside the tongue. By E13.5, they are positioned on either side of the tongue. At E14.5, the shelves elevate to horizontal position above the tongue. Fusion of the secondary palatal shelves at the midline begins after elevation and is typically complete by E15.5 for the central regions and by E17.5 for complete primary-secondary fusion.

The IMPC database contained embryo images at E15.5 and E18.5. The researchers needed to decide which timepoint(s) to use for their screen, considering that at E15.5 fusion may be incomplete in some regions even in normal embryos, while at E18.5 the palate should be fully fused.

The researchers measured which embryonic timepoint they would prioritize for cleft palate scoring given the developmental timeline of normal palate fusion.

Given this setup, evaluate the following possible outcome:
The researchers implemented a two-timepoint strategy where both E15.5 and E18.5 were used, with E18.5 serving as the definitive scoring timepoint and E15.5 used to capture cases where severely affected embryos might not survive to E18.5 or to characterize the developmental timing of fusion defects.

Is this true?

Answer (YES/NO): NO